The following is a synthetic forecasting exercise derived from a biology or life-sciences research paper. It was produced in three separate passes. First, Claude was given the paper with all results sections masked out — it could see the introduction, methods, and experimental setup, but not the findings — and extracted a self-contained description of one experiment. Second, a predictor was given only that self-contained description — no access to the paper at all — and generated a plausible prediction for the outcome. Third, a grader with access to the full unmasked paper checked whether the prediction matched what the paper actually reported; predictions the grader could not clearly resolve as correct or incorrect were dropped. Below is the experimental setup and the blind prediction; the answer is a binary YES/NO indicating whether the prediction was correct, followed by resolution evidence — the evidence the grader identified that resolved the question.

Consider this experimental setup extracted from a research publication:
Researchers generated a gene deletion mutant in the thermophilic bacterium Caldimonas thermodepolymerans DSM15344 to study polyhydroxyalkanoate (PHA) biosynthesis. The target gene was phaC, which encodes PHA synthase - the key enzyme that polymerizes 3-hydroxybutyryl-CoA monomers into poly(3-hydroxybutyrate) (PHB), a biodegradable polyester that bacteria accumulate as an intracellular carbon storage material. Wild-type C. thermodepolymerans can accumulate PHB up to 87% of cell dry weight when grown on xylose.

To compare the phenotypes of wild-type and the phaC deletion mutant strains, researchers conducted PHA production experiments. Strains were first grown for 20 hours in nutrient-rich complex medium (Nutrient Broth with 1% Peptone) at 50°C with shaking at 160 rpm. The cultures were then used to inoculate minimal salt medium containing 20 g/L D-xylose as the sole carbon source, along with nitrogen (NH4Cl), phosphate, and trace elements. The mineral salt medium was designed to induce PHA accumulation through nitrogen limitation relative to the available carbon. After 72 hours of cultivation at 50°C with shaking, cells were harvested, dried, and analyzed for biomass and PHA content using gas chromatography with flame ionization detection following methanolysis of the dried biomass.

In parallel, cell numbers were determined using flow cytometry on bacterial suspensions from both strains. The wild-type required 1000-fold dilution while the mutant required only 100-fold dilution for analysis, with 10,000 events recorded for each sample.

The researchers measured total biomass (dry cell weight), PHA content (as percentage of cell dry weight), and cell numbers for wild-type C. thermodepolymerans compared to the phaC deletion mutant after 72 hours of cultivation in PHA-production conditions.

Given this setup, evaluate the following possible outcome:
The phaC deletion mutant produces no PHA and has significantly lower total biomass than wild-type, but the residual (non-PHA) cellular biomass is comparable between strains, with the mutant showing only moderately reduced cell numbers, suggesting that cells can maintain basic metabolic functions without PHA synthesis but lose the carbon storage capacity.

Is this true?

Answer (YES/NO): NO